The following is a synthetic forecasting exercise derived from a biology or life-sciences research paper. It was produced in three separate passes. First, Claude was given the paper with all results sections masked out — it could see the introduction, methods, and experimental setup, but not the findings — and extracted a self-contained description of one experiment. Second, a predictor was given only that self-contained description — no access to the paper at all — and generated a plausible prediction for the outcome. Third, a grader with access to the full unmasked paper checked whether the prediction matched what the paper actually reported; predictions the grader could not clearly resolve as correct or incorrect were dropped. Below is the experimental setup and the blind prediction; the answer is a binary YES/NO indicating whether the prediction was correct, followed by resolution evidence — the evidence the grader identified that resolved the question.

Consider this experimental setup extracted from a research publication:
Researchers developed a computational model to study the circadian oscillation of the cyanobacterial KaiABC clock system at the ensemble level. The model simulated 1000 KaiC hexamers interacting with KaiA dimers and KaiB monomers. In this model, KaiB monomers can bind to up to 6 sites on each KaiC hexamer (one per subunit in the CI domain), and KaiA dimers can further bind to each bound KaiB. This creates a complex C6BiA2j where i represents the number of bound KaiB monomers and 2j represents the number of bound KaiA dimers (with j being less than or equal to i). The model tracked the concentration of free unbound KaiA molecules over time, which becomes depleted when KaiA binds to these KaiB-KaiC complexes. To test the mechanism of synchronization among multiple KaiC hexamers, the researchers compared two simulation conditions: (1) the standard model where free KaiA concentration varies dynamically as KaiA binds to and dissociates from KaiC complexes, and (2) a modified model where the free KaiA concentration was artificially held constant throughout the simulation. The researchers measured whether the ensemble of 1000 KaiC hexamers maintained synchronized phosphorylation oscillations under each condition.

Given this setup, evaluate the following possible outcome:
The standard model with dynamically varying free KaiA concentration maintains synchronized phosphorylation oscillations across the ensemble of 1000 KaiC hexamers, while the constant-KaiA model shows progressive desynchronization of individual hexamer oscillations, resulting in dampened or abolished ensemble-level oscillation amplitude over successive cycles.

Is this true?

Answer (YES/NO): YES